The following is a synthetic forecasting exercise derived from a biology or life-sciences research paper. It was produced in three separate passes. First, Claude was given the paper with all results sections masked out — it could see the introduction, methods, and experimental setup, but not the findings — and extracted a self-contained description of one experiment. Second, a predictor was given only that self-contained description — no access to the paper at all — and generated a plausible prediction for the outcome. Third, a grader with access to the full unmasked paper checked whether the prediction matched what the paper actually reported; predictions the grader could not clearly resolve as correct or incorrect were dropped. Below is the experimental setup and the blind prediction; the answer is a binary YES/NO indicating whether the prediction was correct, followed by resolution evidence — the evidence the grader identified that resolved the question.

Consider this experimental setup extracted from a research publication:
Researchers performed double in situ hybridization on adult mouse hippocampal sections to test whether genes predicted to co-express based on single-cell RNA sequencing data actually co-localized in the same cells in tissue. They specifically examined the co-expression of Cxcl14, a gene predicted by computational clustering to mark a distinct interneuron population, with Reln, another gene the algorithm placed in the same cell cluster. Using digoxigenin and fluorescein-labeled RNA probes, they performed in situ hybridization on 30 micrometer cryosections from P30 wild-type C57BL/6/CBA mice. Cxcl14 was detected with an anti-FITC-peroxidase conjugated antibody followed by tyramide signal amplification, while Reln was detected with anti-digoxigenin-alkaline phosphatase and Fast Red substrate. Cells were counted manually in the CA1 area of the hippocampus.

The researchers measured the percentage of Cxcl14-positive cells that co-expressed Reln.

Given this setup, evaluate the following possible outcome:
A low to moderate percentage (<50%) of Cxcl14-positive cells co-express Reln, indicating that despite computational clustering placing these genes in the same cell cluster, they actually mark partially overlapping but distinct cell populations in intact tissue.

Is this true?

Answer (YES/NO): NO